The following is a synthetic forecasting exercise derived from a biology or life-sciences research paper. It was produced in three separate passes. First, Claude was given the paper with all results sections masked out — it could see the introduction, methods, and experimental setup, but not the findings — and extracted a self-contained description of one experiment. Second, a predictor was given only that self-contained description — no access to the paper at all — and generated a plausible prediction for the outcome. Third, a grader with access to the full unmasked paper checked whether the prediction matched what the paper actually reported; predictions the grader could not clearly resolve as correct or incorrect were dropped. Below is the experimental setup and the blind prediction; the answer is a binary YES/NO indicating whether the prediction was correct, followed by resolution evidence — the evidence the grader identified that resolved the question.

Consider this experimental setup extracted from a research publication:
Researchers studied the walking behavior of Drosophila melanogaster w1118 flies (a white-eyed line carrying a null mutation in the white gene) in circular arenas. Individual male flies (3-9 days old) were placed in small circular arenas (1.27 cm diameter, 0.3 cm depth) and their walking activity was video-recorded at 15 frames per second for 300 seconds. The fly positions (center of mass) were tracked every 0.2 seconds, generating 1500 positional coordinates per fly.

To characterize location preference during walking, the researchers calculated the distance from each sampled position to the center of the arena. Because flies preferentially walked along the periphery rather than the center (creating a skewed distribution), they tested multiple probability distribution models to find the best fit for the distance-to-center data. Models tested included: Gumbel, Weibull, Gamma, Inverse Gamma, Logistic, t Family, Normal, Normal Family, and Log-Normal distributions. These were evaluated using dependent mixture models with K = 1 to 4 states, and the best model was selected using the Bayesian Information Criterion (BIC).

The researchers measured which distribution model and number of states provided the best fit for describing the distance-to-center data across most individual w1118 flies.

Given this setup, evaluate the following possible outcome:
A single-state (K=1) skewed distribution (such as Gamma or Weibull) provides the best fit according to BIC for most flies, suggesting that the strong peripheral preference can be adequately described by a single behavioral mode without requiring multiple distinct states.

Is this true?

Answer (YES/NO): NO